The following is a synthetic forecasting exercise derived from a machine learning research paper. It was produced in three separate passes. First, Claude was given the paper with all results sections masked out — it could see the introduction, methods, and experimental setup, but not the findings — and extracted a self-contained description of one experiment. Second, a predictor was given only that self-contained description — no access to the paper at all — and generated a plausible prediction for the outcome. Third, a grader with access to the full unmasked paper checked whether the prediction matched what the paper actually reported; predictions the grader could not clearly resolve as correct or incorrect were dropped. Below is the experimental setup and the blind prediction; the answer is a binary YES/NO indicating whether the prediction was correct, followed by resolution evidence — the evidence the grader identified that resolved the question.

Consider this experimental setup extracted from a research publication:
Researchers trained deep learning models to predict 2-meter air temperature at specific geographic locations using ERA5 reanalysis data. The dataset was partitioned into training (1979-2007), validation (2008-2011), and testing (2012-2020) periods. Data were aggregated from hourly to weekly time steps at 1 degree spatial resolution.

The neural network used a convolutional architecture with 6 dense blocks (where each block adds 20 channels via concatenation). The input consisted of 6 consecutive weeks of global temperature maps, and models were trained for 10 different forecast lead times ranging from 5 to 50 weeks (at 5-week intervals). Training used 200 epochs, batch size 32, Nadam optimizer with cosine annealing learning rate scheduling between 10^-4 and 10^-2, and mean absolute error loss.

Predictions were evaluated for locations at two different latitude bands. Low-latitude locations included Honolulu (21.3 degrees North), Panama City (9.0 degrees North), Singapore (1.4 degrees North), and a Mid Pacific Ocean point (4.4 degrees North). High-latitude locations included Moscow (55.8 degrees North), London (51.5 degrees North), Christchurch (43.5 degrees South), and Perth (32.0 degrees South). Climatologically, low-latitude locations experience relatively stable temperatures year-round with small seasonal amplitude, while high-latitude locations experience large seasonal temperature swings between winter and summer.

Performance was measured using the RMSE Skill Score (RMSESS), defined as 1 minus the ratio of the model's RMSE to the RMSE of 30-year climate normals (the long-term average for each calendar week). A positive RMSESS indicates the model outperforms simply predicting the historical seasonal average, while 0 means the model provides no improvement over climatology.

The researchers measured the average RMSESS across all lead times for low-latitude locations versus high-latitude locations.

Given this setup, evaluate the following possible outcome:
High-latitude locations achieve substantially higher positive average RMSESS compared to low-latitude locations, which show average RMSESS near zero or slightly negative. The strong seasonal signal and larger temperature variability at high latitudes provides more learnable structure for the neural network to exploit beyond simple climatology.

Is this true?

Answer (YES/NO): NO